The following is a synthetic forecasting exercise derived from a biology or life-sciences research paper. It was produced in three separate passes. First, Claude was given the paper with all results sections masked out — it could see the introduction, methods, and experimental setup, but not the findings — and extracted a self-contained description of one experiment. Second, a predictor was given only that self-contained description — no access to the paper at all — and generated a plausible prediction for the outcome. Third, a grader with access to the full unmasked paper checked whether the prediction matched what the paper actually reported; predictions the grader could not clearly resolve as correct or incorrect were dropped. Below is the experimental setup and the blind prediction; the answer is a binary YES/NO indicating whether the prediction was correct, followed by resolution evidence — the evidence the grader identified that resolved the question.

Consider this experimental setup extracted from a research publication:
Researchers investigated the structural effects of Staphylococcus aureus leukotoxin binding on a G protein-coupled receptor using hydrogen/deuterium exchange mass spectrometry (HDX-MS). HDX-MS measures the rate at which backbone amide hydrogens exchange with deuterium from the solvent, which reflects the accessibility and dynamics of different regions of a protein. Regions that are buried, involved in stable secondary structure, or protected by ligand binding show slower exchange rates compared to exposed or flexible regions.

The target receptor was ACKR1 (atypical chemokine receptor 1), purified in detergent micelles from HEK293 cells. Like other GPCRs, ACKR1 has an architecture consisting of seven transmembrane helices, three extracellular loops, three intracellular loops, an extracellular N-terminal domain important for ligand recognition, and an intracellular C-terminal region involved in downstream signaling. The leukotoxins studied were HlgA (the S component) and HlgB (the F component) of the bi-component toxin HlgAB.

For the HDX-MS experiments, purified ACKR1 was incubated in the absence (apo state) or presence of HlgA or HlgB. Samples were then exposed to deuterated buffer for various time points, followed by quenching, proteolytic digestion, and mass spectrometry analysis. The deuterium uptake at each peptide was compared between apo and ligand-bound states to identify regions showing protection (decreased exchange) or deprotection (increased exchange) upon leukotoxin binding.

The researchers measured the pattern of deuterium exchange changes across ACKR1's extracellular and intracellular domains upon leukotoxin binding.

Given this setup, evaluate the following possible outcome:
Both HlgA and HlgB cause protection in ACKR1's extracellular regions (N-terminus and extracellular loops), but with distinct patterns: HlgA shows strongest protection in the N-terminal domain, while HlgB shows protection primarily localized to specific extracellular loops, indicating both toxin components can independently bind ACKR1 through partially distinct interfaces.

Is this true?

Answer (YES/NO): NO